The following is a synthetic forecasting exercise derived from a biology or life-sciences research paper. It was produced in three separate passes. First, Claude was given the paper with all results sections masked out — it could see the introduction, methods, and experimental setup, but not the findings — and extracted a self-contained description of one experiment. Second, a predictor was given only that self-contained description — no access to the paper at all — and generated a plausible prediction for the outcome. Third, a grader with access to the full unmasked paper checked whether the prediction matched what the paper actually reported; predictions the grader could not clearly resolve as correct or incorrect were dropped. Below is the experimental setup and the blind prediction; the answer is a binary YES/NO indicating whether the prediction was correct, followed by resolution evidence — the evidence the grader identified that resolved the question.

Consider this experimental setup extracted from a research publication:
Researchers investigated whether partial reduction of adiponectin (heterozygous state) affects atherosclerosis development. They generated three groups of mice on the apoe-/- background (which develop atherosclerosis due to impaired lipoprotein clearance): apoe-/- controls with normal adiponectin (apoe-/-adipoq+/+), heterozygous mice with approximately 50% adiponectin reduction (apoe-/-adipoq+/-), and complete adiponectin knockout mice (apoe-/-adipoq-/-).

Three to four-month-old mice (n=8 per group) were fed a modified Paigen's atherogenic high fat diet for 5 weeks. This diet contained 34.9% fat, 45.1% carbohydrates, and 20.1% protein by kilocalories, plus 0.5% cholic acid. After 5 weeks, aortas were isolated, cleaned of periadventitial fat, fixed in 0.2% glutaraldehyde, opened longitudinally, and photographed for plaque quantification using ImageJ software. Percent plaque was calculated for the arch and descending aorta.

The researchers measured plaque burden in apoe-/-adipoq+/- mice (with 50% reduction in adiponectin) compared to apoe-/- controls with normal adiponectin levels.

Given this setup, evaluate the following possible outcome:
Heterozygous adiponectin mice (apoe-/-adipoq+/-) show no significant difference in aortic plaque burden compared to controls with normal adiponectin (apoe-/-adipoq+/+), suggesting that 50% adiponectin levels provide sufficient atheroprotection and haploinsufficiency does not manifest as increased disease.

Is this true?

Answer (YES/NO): NO